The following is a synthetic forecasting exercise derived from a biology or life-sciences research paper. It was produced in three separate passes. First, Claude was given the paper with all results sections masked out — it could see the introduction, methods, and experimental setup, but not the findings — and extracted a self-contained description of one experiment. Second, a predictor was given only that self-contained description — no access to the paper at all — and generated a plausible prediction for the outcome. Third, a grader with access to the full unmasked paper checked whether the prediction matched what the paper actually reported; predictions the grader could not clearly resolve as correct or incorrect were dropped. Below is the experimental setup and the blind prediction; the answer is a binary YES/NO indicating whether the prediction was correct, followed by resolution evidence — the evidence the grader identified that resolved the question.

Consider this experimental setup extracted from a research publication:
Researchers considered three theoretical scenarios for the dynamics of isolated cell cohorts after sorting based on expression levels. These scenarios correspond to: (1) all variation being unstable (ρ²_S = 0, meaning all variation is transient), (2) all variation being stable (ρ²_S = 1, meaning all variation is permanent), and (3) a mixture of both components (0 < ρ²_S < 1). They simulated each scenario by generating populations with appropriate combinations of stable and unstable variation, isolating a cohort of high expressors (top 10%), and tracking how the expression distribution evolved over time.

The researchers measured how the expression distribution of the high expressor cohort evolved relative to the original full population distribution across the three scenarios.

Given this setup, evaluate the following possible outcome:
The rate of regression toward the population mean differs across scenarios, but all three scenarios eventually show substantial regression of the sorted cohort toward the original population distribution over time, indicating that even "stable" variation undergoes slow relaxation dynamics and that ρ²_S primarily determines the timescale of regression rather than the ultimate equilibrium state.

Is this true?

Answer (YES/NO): NO